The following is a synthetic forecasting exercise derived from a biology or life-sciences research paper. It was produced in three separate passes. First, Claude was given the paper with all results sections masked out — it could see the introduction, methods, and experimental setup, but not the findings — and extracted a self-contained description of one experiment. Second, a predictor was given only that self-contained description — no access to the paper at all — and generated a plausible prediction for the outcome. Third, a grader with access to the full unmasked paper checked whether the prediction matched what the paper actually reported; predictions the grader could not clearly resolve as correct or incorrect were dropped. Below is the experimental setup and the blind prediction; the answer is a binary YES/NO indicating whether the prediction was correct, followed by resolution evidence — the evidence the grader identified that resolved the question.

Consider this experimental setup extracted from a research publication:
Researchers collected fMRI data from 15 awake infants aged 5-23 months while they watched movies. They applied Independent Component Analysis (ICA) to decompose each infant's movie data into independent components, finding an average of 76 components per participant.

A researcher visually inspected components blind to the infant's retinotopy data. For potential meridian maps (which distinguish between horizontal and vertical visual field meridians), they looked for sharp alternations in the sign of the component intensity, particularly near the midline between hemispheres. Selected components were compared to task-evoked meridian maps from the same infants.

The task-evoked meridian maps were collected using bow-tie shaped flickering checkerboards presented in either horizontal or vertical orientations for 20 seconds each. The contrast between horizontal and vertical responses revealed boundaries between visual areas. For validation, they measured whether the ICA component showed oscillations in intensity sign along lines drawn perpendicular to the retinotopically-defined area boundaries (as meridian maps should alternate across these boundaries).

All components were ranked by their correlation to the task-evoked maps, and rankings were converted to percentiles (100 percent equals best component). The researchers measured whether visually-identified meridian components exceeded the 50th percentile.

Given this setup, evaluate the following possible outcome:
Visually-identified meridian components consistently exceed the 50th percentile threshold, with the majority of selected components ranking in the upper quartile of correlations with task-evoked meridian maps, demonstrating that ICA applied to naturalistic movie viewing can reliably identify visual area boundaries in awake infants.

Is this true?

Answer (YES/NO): NO